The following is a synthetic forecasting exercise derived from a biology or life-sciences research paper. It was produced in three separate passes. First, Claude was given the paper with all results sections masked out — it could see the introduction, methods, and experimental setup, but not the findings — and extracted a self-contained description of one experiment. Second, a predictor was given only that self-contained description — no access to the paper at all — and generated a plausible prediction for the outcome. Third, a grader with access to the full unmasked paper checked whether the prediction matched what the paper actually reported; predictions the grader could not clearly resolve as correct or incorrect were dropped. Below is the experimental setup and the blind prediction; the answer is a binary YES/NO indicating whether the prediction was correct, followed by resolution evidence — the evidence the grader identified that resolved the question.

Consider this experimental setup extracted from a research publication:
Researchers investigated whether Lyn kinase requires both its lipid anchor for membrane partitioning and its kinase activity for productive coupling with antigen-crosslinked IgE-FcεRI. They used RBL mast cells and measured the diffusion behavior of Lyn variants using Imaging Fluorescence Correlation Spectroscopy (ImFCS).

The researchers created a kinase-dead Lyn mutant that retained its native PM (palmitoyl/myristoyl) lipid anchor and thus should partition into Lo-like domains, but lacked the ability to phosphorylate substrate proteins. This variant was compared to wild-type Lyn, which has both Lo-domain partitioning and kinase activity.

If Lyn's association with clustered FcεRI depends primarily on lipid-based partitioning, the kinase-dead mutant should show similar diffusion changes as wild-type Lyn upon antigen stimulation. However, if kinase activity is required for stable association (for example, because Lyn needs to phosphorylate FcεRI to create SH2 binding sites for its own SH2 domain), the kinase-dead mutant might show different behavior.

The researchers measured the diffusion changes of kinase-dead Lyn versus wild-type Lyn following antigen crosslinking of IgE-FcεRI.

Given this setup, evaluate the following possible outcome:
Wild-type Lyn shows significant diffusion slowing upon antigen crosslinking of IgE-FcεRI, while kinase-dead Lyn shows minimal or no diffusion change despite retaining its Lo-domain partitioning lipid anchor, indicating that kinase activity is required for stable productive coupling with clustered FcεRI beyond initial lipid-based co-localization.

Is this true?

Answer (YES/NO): NO